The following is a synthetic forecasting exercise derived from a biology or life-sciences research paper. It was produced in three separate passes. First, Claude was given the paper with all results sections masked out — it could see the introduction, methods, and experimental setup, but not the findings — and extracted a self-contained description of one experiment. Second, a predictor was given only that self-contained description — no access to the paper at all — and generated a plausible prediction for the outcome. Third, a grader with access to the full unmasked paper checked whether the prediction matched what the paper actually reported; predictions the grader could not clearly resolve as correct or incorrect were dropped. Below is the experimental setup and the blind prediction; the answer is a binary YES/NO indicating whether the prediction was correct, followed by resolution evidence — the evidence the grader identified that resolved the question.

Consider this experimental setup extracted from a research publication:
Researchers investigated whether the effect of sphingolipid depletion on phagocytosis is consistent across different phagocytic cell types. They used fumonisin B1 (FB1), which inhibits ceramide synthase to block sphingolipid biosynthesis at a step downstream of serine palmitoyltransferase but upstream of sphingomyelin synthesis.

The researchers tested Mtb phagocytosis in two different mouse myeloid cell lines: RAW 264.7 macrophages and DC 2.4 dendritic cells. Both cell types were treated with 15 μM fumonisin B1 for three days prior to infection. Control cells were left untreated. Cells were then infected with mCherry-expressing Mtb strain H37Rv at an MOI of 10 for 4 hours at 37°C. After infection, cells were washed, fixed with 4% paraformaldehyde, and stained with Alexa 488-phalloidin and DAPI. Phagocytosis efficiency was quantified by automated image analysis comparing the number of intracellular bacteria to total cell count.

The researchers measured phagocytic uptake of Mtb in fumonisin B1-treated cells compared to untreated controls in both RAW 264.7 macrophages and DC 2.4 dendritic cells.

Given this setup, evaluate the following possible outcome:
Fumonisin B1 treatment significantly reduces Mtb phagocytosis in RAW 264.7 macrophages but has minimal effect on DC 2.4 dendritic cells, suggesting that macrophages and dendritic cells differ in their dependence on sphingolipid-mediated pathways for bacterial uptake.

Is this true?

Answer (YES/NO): NO